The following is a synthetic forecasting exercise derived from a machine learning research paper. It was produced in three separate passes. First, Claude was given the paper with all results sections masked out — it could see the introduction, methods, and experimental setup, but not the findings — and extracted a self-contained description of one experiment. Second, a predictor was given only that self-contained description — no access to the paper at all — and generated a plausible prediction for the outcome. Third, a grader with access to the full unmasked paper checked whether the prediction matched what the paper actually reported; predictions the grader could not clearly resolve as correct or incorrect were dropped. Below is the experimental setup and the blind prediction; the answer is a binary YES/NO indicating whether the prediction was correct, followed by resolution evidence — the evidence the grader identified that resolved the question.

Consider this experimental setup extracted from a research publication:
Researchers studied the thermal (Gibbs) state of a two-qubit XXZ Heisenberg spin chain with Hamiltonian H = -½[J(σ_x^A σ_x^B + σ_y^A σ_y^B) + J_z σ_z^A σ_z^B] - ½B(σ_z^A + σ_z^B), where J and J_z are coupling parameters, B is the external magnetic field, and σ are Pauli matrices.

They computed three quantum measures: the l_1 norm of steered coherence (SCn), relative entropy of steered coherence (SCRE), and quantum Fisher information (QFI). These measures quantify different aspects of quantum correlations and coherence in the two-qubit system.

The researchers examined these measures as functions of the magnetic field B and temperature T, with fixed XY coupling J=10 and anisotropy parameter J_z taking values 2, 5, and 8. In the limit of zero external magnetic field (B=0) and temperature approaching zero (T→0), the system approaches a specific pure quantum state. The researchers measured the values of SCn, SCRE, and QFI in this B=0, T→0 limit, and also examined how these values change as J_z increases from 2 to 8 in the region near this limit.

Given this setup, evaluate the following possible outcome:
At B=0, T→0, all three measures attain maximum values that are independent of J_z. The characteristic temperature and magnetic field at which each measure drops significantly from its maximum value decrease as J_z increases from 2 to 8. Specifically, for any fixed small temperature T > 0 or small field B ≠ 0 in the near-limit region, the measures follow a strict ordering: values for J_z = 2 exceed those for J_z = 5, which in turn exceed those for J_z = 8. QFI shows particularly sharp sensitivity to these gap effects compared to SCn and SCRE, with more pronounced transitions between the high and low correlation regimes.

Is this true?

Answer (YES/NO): NO